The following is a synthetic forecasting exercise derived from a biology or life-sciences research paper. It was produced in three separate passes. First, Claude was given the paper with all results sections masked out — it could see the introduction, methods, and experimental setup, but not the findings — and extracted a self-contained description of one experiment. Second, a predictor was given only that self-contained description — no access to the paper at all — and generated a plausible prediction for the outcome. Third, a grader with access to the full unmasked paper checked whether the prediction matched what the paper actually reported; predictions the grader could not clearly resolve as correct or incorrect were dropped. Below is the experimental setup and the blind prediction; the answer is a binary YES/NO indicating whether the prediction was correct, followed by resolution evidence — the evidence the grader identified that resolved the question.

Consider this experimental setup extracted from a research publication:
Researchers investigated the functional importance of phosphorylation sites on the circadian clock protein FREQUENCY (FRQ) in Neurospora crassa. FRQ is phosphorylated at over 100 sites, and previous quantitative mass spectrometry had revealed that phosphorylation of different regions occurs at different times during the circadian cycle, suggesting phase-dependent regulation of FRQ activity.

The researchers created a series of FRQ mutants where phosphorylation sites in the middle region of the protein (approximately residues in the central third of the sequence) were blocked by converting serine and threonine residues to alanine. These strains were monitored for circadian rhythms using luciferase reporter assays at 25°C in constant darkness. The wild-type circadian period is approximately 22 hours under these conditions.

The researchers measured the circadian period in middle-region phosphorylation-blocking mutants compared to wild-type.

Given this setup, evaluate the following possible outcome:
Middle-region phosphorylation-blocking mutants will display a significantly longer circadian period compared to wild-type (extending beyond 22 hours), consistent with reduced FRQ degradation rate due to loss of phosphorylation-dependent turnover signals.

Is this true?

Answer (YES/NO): YES